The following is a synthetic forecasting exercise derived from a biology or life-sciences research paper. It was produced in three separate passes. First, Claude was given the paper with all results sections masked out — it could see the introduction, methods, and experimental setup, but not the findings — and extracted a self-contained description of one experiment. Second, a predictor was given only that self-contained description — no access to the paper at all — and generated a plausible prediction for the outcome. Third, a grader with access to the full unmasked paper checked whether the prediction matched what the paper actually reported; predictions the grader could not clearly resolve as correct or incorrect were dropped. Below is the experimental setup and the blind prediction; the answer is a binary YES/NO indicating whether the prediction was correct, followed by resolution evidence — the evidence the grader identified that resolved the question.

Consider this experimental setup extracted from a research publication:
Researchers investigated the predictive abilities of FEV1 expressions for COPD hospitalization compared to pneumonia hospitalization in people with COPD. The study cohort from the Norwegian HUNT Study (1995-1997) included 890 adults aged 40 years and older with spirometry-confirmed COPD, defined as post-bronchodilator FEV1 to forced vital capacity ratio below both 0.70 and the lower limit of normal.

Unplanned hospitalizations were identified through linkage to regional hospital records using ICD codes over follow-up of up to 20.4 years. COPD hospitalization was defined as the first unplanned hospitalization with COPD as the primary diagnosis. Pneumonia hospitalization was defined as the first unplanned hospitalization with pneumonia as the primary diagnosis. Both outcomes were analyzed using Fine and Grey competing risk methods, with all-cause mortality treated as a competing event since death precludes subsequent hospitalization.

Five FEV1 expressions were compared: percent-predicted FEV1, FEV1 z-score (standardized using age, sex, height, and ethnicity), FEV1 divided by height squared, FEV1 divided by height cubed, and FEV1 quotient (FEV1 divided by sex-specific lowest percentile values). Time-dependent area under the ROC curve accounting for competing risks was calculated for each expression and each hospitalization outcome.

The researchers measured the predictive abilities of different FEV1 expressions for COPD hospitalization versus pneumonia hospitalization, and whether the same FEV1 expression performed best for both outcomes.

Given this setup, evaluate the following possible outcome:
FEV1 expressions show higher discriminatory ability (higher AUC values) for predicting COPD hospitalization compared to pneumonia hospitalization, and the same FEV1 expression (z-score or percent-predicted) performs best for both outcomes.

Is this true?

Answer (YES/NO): NO